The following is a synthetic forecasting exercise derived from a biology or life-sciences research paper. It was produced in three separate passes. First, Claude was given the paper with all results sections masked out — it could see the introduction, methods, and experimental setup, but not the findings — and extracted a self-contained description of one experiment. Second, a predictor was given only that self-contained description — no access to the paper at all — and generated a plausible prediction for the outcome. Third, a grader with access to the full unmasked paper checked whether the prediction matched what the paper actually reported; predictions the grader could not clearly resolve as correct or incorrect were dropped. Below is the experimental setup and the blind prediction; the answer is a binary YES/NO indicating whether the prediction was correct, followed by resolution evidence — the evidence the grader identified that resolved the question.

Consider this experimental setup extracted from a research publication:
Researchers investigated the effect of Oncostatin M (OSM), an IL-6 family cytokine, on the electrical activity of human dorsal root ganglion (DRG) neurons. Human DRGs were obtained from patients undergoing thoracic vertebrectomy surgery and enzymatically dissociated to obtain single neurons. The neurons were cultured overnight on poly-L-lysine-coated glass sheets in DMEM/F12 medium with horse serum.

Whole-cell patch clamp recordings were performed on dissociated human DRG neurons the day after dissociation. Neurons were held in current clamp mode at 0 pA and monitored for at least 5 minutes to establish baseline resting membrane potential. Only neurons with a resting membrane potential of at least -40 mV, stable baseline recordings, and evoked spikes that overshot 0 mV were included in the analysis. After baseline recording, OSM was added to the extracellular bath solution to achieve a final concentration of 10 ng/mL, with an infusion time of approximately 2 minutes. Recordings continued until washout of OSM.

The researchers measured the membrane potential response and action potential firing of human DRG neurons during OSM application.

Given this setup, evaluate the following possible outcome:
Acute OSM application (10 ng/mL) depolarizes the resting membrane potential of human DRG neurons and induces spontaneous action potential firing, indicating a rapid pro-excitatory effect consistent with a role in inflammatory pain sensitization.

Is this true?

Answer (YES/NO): YES